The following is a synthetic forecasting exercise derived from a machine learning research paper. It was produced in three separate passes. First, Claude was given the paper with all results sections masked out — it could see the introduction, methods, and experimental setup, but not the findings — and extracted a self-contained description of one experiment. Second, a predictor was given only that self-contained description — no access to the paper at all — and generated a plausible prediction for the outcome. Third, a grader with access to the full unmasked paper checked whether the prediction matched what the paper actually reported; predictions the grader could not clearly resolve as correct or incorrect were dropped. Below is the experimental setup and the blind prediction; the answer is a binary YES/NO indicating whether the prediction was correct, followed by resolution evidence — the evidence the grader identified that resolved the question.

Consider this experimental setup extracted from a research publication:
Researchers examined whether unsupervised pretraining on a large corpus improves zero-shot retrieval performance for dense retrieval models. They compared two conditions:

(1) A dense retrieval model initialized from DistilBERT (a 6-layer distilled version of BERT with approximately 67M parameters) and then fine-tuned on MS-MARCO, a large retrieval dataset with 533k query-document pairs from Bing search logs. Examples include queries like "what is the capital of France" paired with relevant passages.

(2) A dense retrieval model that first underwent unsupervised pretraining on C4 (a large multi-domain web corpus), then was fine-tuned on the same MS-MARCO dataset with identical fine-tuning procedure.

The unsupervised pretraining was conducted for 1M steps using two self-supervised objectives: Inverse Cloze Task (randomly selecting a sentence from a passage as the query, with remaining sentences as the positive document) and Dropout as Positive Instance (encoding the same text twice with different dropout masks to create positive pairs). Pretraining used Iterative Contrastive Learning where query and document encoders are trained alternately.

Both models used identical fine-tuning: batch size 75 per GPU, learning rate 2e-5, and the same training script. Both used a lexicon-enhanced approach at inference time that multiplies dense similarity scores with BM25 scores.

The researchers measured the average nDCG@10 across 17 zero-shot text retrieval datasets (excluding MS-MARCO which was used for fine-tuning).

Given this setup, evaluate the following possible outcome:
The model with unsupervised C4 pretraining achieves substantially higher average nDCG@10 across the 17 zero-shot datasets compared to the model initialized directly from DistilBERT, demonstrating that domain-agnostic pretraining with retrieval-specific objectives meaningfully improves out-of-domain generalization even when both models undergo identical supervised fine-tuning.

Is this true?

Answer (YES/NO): NO